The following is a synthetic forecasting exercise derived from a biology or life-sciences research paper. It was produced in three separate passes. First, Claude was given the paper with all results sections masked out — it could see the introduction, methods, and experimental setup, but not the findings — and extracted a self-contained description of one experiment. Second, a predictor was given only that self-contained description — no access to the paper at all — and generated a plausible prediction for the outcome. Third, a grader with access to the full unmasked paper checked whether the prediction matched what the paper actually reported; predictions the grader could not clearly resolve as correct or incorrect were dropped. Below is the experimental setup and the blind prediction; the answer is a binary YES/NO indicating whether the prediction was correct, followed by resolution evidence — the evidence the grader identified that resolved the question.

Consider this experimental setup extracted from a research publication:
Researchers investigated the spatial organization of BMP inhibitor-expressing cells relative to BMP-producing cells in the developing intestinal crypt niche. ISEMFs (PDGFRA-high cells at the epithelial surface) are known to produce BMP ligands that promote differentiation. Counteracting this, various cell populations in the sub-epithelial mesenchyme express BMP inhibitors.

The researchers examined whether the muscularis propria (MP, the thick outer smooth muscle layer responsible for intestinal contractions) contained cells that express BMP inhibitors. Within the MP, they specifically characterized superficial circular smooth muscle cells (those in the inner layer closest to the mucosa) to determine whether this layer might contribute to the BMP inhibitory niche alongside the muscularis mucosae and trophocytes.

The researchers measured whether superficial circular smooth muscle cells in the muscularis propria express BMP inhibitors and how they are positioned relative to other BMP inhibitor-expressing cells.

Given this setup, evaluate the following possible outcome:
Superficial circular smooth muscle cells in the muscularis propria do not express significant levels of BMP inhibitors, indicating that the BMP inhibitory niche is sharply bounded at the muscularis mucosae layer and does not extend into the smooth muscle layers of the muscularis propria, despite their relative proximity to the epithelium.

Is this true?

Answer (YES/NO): NO